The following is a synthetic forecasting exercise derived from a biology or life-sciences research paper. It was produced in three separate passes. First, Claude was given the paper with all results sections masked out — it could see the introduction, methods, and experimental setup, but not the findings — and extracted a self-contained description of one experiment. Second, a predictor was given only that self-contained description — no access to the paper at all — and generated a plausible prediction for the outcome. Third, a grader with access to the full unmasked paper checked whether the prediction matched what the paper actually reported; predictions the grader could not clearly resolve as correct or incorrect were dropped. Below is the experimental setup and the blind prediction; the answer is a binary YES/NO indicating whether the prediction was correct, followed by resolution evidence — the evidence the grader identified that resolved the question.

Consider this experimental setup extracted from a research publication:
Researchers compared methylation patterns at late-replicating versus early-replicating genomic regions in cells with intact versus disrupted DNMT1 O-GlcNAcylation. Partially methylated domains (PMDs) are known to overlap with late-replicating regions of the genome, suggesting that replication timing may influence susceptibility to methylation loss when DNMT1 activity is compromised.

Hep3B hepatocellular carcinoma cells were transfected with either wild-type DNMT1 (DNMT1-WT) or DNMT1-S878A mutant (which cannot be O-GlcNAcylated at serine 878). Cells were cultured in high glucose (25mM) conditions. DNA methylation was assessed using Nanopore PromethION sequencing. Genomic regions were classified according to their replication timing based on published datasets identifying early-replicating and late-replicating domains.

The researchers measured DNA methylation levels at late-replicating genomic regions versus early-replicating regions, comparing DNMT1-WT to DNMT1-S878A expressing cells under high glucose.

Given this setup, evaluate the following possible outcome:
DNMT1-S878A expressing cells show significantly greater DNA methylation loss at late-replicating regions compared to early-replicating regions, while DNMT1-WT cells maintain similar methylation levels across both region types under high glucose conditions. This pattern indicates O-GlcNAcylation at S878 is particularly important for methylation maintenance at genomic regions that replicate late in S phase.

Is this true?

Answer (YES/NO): NO